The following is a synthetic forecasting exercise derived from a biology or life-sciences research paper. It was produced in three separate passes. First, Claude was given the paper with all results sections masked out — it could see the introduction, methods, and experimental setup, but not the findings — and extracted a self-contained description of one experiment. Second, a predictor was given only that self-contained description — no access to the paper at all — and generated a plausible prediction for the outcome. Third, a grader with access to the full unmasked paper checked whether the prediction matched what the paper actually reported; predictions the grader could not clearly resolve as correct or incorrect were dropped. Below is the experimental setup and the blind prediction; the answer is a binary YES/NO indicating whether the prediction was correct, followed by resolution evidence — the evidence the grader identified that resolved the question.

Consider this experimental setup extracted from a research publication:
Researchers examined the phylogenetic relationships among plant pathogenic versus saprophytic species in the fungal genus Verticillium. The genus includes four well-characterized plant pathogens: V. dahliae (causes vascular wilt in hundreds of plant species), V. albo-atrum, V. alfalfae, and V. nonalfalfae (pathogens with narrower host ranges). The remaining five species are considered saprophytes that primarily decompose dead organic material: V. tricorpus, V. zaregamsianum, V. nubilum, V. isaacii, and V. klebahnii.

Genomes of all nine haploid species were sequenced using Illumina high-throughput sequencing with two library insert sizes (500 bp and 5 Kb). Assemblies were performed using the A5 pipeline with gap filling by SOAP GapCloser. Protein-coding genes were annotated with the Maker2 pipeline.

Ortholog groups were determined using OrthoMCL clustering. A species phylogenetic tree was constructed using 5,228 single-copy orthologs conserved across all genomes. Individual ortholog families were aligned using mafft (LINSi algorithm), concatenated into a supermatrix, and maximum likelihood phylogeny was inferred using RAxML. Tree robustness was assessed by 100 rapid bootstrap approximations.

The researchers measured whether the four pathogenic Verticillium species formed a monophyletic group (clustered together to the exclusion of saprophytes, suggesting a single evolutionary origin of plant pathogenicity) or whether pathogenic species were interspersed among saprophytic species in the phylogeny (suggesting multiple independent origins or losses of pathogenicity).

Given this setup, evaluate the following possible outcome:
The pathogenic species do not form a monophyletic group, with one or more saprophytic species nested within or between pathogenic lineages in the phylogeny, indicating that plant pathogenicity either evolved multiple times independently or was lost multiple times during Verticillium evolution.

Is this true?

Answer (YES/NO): YES